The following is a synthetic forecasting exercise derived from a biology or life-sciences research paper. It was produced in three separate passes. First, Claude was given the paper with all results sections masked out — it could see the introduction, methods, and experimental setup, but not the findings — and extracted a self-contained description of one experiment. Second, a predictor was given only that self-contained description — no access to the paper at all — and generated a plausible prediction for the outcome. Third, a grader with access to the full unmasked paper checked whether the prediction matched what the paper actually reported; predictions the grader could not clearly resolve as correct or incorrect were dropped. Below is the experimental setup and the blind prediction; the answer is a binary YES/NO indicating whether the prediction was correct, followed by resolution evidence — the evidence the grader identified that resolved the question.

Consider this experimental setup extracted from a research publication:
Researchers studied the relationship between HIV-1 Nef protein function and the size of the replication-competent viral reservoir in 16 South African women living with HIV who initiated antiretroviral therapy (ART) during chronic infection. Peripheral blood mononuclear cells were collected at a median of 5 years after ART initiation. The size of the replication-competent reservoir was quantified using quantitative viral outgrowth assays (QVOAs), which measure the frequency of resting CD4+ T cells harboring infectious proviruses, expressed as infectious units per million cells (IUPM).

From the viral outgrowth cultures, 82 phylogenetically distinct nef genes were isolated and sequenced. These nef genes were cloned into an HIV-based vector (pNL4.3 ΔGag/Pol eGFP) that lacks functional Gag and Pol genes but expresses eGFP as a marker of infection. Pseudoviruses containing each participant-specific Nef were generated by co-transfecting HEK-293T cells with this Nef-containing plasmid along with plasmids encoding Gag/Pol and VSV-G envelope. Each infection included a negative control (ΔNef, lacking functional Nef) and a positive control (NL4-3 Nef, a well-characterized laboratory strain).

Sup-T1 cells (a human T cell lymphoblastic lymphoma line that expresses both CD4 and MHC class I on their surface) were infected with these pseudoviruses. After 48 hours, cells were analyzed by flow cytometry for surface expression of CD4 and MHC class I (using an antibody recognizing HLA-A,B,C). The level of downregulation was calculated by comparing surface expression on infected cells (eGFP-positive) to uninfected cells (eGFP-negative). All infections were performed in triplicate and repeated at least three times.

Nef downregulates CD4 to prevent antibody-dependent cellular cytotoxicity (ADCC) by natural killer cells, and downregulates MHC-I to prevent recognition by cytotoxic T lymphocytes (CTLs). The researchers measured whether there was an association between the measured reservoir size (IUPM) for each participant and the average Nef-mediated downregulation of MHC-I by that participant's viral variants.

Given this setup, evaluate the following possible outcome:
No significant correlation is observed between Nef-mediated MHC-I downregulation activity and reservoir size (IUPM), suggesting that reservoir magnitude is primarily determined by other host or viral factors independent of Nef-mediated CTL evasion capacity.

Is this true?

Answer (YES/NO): NO